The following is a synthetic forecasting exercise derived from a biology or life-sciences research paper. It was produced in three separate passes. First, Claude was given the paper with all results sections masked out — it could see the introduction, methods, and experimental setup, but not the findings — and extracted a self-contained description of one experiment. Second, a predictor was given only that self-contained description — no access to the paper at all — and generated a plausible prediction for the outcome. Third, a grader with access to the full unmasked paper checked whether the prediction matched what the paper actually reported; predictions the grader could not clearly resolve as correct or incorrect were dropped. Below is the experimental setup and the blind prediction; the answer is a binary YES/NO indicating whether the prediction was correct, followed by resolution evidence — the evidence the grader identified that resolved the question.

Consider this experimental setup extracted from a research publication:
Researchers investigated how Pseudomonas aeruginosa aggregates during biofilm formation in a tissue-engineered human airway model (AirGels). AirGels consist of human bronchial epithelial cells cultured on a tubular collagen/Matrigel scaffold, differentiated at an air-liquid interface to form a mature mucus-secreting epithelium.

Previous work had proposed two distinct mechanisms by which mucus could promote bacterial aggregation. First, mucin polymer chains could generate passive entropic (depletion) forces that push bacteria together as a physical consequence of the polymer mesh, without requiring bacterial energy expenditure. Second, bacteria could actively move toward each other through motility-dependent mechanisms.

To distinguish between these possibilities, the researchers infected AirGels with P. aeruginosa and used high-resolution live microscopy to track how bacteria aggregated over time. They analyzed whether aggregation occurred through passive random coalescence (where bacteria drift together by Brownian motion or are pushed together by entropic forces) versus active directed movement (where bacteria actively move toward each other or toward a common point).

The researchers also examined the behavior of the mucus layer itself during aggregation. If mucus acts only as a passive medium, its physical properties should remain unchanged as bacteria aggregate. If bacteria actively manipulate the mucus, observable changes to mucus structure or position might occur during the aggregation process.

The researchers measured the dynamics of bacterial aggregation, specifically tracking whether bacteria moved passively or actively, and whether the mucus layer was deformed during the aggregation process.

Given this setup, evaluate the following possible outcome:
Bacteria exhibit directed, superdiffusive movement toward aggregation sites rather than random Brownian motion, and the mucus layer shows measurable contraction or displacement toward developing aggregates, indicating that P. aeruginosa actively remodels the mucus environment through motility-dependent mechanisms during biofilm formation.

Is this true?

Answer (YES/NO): NO